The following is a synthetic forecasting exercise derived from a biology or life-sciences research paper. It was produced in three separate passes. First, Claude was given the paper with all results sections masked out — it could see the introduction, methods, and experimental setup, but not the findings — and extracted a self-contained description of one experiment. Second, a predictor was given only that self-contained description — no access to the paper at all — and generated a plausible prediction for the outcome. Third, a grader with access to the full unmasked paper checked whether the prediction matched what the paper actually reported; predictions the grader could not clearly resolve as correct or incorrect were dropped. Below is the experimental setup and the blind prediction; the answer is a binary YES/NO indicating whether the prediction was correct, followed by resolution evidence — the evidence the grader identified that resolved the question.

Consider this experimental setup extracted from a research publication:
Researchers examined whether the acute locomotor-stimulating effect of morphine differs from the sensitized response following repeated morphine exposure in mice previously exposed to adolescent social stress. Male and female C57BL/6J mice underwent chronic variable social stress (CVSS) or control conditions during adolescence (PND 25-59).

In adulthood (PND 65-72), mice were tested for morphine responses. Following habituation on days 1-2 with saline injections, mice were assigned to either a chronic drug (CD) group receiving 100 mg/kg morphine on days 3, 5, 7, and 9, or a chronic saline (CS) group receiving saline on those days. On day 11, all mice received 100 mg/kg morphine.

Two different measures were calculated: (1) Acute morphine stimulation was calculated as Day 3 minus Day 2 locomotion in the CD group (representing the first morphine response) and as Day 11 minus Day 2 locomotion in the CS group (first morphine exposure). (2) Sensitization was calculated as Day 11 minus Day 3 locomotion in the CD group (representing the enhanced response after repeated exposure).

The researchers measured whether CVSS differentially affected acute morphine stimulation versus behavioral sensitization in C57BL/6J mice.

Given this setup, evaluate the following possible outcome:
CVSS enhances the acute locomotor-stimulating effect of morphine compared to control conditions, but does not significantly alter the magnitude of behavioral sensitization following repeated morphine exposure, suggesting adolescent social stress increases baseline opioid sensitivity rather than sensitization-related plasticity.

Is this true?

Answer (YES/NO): NO